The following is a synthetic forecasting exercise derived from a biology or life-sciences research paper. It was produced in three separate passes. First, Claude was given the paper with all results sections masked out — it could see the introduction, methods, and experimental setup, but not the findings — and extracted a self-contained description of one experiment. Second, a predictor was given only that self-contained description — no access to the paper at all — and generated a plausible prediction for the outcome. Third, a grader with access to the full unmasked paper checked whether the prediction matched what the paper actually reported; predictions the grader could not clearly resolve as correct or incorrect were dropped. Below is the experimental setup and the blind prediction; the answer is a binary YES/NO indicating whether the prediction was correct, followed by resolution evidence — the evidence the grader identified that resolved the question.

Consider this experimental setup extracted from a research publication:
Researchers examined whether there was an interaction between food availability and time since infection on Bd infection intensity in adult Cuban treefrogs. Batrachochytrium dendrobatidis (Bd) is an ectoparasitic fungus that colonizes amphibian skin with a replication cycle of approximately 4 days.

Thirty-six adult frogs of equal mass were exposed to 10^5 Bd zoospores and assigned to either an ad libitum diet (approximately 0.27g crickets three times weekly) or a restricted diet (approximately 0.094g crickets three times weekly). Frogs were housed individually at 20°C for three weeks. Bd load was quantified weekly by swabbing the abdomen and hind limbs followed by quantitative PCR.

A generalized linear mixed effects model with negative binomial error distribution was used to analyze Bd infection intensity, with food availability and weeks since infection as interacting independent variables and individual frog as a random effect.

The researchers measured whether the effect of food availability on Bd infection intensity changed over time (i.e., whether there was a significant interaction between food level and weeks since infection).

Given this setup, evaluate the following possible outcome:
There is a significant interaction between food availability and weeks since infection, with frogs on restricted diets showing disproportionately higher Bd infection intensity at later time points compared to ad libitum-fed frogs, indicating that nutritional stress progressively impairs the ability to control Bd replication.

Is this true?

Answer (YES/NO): NO